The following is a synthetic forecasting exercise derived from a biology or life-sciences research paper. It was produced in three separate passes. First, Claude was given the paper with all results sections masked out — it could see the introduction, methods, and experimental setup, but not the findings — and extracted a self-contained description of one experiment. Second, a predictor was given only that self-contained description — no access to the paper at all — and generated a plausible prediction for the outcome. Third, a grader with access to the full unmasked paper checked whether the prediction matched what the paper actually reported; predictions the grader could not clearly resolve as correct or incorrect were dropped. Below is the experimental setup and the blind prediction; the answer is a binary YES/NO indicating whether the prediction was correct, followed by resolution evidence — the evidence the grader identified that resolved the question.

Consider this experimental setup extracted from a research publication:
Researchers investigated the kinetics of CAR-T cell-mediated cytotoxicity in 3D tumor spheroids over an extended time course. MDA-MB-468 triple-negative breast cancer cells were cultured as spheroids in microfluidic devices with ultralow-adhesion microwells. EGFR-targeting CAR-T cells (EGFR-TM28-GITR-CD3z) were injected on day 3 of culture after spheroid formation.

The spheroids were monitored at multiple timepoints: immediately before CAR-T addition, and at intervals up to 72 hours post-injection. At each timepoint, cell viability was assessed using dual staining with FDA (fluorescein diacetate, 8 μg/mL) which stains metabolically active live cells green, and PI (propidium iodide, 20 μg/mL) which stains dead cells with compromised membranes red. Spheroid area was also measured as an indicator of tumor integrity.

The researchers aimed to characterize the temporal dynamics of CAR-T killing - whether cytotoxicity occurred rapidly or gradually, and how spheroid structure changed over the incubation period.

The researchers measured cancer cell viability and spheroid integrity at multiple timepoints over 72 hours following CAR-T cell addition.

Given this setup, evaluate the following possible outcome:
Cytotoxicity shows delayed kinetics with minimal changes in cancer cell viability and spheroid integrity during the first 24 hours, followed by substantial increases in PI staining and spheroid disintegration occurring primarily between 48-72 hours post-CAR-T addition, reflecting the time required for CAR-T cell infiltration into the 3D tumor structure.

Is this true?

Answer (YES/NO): NO